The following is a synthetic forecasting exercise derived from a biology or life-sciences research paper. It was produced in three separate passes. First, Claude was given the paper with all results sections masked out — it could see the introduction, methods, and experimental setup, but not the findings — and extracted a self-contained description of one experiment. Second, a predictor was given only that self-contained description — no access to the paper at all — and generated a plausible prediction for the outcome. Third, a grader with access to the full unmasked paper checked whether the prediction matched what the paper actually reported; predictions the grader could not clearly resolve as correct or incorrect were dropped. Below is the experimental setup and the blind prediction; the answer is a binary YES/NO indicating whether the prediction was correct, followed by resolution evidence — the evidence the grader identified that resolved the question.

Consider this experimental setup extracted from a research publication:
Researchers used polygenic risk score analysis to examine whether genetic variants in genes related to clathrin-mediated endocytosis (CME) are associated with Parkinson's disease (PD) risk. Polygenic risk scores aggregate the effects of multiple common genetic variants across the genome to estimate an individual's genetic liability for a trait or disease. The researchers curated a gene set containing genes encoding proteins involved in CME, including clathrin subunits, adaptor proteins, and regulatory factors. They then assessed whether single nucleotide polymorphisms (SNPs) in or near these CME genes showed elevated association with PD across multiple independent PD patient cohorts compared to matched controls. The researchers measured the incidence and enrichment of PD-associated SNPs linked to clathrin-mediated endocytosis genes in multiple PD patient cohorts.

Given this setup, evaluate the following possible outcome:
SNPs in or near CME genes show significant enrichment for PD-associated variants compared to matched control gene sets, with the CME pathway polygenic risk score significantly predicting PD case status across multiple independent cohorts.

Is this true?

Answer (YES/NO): YES